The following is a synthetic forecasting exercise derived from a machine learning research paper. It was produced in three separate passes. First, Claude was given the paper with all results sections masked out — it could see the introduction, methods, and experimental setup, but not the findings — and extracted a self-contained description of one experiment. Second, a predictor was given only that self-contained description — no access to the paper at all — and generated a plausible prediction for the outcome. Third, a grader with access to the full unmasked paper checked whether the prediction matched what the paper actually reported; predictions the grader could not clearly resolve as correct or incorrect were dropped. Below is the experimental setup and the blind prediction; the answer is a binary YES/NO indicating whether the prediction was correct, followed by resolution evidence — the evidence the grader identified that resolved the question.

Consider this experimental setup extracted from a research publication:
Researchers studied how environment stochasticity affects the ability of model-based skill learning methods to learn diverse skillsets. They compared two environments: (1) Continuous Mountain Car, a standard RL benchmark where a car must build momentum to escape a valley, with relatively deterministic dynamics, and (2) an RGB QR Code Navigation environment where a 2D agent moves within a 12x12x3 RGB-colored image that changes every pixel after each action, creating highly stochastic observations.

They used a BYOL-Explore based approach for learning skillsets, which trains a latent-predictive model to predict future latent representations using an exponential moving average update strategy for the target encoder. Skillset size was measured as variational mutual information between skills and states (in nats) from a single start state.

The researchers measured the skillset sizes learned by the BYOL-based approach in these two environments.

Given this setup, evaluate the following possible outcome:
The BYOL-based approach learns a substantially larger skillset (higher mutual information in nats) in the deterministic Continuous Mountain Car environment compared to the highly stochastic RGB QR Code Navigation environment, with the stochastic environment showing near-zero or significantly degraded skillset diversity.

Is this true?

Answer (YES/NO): YES